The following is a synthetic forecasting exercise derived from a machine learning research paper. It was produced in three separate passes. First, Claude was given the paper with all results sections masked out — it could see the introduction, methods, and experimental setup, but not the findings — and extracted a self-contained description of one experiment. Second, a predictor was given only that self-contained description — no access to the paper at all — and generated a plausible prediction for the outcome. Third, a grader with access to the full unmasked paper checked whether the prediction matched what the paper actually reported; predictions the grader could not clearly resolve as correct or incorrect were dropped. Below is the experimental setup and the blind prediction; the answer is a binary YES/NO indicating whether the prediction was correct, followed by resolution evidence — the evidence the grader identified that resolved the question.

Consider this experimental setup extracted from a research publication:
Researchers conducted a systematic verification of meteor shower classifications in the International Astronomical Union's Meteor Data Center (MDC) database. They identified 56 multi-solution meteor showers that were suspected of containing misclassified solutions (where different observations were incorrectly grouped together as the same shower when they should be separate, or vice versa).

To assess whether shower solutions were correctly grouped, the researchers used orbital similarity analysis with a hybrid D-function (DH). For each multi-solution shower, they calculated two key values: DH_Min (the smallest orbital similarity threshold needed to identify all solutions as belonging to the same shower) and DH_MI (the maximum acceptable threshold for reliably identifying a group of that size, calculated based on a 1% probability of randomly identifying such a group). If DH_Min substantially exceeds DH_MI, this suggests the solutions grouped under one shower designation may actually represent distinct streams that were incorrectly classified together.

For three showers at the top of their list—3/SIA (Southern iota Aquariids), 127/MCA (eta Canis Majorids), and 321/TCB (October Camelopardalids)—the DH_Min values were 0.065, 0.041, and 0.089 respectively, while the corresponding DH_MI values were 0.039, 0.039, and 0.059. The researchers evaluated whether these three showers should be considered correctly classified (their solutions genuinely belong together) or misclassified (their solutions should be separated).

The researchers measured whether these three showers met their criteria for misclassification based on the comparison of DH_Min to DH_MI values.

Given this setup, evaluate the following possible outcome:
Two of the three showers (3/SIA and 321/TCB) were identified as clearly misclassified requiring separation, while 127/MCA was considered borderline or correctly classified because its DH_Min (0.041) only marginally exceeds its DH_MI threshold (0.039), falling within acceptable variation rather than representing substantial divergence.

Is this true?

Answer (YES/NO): NO